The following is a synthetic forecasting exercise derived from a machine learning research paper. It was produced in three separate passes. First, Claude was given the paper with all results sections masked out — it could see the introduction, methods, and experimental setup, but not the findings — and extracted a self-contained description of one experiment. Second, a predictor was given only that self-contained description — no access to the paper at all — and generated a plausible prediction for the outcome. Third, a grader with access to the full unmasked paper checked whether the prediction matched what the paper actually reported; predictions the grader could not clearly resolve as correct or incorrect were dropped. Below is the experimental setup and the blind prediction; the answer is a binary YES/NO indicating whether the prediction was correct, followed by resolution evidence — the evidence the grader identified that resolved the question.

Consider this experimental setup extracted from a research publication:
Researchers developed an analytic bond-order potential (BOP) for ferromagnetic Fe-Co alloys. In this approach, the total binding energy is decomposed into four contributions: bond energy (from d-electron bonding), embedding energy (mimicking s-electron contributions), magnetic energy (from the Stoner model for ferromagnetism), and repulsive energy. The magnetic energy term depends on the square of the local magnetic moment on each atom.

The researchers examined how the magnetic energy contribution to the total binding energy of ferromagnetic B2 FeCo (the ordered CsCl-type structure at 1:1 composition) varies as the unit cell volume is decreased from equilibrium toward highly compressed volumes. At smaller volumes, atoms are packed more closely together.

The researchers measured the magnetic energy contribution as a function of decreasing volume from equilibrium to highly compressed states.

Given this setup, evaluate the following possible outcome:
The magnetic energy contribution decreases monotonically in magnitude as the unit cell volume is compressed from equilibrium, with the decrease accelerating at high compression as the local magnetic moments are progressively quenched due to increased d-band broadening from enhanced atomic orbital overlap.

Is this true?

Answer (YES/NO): NO